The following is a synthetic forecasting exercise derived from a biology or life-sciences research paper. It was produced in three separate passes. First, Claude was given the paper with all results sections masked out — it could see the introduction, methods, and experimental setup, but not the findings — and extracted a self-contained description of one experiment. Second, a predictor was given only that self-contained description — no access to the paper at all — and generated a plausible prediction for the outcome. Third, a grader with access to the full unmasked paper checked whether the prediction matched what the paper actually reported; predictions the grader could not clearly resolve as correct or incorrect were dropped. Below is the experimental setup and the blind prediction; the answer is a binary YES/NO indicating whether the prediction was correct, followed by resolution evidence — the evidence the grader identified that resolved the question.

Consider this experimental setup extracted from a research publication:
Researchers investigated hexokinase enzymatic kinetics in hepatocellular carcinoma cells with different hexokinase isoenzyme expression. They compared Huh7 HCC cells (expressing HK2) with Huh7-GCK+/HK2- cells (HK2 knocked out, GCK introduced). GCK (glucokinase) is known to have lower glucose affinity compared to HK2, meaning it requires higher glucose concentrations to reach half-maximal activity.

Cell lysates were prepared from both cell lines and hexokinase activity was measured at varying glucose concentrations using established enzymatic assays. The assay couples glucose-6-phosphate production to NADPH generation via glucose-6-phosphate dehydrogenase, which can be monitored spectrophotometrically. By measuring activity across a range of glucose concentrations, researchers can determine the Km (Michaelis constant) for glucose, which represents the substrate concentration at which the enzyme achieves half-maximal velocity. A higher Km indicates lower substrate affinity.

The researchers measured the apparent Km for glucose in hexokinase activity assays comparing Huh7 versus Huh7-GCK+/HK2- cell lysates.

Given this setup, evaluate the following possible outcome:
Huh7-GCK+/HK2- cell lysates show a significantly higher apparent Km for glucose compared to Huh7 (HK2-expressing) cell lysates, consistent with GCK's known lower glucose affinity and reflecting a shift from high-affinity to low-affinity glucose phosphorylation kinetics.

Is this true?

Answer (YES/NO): YES